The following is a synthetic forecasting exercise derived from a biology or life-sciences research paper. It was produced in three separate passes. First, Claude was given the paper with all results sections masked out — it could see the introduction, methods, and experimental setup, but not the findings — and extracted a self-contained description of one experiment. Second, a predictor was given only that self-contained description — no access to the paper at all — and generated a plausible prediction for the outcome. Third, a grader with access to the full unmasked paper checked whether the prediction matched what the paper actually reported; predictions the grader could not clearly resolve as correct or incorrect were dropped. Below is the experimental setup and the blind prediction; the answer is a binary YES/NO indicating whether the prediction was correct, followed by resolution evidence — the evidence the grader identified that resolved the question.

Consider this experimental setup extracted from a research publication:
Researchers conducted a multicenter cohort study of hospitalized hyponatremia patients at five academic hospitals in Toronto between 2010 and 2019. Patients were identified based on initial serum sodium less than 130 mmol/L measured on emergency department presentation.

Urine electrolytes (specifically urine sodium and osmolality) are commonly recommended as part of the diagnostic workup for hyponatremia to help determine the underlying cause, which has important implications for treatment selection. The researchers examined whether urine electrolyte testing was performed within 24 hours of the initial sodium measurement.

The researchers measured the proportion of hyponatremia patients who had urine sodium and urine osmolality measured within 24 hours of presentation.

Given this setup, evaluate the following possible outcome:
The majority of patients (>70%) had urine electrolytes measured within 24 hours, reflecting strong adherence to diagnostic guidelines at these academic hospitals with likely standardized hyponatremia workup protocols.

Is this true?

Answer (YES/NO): NO